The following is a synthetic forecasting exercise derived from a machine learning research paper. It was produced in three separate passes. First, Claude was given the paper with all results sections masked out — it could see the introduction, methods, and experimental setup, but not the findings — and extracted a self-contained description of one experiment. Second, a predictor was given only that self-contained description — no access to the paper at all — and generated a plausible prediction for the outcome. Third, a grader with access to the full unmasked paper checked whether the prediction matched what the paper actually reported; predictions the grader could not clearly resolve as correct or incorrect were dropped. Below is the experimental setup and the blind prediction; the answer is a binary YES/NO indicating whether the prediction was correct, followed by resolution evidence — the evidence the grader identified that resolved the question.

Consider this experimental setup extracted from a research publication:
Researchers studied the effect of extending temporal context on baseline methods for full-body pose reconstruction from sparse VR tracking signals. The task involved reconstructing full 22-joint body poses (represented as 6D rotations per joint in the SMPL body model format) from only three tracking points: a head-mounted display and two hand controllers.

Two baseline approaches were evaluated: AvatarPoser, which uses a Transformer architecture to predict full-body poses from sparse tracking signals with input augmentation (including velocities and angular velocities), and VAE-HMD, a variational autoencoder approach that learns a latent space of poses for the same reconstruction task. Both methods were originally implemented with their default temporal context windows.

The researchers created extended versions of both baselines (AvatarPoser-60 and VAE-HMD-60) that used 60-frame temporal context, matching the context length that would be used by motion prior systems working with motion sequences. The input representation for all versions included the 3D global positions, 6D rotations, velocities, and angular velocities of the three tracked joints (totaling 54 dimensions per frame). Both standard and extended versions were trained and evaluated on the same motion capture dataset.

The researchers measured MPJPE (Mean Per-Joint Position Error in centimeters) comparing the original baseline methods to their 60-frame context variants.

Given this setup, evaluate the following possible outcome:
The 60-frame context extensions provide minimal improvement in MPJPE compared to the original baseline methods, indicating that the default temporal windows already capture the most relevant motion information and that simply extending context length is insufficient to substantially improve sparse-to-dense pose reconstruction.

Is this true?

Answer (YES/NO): NO